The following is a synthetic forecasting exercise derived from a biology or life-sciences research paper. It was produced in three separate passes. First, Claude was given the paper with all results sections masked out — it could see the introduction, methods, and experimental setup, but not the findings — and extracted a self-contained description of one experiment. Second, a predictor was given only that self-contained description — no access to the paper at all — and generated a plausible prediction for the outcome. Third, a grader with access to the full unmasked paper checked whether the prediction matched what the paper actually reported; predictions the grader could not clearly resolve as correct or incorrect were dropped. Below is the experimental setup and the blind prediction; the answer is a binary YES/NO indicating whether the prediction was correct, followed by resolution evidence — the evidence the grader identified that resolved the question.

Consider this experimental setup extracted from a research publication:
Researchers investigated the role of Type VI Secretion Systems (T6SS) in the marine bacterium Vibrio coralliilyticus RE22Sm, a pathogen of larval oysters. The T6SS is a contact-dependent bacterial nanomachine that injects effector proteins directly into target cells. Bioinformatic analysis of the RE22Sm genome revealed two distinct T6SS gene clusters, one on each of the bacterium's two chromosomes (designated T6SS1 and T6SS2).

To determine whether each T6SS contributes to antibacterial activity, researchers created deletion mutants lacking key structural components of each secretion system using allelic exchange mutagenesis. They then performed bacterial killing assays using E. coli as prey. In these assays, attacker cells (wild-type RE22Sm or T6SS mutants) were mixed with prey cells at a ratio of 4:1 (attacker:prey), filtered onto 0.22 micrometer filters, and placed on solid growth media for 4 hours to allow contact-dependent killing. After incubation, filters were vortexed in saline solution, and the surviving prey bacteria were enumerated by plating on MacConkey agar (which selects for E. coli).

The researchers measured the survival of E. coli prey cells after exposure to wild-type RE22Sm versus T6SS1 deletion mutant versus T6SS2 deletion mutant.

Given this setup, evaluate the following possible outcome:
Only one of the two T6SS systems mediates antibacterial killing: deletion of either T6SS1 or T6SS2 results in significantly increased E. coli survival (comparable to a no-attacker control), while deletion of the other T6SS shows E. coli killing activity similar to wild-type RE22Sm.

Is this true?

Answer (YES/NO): NO